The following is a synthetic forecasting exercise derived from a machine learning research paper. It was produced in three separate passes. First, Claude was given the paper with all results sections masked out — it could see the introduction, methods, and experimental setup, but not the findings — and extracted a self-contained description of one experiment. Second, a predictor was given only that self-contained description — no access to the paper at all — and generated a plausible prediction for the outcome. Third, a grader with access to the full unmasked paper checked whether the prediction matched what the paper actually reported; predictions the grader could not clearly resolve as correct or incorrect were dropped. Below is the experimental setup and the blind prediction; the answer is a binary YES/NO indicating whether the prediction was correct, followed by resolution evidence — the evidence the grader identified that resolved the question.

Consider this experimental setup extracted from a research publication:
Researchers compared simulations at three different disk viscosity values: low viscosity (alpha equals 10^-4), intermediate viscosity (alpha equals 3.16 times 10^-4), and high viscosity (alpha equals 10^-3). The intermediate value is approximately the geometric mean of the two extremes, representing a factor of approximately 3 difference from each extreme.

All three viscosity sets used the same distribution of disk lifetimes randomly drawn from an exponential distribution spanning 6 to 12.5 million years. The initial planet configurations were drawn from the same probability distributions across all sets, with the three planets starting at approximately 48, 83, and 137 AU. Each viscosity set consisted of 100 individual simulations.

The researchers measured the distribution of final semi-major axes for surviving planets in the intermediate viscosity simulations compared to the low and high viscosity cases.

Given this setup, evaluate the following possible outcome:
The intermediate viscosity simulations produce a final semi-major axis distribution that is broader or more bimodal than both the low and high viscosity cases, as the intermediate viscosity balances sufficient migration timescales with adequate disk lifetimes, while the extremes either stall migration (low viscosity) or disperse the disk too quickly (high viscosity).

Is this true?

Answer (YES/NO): NO